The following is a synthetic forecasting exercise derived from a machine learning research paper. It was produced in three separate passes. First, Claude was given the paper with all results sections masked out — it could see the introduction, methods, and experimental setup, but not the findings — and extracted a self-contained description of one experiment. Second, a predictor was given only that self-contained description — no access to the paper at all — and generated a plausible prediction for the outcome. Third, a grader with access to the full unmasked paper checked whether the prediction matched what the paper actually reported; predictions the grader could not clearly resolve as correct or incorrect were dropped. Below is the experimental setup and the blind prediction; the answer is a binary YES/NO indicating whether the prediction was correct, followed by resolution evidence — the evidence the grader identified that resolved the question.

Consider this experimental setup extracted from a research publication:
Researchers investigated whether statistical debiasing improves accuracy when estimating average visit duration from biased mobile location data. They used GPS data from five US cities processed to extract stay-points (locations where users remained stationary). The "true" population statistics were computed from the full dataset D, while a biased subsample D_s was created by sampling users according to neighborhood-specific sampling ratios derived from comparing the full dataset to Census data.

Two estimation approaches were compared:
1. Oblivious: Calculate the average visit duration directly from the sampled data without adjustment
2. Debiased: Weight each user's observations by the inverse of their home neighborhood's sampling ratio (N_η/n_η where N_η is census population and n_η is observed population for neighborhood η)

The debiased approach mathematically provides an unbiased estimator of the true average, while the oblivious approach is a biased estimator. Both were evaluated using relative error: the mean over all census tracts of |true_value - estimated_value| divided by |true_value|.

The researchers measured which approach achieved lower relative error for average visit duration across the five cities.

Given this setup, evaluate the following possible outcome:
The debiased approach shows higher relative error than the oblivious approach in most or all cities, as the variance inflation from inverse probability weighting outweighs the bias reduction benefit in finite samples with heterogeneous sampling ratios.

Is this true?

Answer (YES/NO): YES